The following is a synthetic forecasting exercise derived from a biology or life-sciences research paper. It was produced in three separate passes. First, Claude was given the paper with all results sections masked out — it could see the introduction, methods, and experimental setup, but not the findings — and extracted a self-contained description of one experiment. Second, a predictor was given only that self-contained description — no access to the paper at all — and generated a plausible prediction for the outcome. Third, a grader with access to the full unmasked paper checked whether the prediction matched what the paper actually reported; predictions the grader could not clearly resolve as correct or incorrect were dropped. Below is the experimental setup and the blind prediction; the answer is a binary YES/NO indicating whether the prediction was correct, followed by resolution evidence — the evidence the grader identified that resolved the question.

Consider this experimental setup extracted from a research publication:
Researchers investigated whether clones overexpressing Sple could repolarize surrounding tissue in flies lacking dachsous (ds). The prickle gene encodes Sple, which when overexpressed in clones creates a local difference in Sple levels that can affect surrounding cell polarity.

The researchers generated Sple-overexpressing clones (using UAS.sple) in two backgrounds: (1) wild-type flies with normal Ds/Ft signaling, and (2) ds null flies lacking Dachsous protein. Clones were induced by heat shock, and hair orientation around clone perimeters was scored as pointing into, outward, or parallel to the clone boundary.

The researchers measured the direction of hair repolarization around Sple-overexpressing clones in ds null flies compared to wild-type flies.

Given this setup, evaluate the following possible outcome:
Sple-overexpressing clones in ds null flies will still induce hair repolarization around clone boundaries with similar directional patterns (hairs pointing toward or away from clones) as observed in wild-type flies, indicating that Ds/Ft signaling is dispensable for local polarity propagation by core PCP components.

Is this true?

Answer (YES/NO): NO